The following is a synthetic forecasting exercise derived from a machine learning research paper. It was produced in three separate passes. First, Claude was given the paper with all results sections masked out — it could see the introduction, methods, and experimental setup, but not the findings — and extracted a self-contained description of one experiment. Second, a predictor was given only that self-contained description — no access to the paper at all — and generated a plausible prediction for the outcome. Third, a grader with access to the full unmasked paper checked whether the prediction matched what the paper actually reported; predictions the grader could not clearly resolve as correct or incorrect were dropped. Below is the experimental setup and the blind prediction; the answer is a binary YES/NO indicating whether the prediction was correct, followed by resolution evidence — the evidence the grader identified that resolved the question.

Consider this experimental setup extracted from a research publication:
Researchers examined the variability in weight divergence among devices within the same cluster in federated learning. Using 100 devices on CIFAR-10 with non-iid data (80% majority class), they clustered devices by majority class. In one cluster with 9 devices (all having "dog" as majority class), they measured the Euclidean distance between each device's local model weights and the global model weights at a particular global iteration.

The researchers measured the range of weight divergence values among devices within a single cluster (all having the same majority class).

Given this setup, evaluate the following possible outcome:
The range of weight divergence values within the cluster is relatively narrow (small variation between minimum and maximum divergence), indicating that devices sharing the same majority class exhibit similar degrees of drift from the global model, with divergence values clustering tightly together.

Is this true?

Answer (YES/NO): NO